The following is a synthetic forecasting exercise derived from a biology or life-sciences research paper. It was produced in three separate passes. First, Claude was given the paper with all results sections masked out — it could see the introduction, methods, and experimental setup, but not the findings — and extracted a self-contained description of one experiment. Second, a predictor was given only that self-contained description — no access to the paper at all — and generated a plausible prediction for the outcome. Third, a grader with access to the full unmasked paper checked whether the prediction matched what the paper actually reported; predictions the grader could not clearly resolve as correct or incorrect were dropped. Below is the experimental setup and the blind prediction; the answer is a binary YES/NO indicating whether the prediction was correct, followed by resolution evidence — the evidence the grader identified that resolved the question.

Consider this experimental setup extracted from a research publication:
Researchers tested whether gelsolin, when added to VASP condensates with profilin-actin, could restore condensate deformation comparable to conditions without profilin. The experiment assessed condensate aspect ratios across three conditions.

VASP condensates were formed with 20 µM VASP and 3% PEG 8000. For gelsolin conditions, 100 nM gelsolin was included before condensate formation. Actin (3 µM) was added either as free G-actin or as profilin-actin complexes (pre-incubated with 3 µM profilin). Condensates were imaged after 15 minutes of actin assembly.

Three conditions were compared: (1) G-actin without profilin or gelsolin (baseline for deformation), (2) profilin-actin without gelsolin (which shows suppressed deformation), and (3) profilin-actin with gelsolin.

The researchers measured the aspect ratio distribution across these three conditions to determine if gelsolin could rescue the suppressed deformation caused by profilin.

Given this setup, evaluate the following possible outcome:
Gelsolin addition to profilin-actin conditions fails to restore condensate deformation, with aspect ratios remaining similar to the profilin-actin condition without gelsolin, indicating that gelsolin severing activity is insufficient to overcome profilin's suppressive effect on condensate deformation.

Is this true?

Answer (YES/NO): NO